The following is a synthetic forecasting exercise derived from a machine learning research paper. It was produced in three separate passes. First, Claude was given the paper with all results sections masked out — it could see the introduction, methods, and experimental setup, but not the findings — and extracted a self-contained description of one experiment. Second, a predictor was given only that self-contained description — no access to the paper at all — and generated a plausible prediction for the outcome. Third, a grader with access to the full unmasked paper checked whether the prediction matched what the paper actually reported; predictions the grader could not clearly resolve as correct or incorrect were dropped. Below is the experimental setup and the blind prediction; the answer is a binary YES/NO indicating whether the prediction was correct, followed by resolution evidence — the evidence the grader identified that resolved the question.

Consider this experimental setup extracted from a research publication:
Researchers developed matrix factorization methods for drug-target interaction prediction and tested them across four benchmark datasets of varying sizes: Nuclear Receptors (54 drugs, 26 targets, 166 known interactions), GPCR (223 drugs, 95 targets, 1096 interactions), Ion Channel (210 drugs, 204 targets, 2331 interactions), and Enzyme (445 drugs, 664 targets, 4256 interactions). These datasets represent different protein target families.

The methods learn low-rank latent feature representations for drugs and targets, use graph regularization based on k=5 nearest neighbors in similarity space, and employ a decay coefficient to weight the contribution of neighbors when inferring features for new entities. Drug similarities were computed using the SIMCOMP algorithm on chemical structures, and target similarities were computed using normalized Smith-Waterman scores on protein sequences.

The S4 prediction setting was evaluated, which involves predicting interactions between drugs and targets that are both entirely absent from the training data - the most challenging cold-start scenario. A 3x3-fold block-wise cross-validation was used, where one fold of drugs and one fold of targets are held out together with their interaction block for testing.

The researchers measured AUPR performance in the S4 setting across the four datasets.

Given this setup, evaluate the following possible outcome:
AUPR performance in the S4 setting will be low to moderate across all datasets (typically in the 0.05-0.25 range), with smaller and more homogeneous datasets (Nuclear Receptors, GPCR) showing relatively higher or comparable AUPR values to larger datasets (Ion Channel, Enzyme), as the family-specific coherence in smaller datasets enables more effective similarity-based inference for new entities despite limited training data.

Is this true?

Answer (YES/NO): NO